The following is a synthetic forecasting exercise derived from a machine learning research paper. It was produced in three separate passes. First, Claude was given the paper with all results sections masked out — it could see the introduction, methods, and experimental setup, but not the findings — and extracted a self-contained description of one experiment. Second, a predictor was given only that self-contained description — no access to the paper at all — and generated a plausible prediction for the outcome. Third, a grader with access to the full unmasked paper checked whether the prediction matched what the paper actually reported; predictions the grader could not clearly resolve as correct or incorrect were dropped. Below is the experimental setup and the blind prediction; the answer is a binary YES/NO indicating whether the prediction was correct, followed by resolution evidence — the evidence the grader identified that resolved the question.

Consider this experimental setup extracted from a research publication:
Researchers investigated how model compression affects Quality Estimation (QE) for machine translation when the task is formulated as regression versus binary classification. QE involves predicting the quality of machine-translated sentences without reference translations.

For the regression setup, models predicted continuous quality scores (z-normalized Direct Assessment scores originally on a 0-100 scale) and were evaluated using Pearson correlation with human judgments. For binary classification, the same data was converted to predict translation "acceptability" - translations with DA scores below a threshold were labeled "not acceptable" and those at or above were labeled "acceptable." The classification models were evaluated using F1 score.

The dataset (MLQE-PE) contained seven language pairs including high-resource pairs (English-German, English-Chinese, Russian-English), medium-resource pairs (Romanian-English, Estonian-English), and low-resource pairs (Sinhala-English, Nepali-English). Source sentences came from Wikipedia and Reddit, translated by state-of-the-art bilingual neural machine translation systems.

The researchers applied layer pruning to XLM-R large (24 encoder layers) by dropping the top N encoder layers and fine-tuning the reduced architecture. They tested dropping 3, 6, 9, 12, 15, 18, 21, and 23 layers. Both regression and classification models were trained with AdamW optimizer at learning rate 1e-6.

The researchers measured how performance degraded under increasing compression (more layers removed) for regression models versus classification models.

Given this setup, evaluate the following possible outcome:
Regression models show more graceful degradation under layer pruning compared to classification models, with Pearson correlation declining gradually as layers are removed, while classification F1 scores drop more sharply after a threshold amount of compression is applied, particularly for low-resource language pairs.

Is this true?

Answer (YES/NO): NO